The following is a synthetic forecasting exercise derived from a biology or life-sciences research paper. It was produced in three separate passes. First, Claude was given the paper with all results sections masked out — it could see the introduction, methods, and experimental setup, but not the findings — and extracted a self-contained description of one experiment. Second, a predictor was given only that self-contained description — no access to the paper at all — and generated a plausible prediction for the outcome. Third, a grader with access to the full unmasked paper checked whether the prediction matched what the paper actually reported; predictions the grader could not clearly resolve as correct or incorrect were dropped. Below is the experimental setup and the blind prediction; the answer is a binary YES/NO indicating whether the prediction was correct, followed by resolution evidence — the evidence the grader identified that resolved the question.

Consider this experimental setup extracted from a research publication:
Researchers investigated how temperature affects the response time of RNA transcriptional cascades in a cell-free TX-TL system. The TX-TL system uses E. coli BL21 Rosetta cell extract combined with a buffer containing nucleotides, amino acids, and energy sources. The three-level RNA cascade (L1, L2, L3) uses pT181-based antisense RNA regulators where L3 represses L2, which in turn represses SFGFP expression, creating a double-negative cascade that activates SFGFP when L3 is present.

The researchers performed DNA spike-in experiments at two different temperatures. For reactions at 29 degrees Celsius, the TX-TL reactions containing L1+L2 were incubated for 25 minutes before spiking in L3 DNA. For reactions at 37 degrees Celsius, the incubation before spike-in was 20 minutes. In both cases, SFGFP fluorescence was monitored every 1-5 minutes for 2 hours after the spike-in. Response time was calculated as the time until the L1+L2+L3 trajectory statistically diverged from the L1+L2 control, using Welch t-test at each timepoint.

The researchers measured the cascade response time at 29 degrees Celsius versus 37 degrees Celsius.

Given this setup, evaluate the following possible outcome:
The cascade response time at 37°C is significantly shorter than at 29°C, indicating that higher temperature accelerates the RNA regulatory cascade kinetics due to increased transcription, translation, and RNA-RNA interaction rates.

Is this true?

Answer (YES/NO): NO